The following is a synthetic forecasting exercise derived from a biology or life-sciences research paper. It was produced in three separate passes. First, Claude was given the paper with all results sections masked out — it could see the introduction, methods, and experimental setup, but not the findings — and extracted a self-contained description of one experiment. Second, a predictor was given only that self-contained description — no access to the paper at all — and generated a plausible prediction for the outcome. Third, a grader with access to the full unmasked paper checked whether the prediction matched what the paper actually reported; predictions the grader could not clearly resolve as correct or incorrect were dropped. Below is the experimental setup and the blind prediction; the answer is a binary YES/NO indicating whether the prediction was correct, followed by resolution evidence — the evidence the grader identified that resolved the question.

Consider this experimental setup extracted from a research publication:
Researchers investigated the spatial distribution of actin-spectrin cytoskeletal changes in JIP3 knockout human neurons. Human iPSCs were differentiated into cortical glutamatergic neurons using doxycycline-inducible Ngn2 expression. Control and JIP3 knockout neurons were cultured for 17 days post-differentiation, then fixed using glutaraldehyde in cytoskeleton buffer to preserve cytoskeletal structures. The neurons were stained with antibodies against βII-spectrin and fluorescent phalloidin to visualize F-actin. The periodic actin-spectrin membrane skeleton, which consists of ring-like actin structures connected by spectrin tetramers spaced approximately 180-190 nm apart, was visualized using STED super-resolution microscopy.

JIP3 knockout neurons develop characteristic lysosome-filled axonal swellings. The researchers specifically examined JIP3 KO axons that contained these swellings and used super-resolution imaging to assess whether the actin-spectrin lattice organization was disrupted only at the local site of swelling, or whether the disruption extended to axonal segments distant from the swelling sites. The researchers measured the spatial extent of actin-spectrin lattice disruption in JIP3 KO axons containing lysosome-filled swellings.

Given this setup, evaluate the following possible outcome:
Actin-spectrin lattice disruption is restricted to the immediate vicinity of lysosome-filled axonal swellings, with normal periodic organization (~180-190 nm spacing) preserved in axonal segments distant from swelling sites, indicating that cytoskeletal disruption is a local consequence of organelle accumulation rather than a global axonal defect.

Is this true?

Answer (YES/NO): NO